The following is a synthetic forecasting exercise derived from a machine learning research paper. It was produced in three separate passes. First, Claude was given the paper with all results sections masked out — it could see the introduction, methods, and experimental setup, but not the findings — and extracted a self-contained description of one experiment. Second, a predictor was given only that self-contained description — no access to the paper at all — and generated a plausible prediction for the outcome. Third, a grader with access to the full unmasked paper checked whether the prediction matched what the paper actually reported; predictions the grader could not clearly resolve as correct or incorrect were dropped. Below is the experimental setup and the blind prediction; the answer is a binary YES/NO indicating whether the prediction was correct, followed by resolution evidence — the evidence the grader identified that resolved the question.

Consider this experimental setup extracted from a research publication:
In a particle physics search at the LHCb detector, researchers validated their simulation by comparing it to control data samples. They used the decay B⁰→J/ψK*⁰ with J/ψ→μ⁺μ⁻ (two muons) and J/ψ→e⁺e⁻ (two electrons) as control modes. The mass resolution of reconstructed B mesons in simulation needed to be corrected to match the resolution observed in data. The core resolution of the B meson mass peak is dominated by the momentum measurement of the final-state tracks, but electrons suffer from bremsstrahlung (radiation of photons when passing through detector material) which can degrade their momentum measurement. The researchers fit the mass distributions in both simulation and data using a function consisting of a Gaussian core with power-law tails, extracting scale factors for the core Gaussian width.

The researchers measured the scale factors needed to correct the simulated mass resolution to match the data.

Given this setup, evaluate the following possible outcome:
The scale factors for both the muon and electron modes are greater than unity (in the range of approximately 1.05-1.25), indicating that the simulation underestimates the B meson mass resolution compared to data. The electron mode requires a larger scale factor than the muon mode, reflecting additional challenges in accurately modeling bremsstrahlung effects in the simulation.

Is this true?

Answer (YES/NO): NO